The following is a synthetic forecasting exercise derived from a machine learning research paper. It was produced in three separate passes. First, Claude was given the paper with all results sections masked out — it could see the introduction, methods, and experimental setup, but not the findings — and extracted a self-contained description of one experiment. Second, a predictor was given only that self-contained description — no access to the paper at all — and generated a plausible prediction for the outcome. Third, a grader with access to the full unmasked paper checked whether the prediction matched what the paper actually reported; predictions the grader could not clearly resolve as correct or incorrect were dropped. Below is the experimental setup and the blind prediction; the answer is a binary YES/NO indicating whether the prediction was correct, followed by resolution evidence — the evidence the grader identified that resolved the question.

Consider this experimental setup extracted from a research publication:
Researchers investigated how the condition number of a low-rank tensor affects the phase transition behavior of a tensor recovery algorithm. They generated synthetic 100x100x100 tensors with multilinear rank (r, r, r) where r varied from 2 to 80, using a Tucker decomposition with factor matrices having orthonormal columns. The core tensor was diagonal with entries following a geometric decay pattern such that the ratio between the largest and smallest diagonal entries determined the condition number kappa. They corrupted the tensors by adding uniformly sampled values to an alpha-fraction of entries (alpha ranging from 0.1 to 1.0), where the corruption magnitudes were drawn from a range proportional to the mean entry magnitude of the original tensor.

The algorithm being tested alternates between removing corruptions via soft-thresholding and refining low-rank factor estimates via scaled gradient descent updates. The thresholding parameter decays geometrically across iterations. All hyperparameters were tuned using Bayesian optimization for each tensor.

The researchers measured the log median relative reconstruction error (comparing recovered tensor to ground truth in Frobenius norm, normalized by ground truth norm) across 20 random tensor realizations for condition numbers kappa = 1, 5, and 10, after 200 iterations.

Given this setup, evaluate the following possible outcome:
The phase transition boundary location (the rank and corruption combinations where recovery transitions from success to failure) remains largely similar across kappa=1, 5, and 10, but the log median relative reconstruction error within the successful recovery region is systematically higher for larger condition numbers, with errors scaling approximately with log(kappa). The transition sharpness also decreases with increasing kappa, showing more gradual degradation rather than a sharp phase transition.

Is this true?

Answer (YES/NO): NO